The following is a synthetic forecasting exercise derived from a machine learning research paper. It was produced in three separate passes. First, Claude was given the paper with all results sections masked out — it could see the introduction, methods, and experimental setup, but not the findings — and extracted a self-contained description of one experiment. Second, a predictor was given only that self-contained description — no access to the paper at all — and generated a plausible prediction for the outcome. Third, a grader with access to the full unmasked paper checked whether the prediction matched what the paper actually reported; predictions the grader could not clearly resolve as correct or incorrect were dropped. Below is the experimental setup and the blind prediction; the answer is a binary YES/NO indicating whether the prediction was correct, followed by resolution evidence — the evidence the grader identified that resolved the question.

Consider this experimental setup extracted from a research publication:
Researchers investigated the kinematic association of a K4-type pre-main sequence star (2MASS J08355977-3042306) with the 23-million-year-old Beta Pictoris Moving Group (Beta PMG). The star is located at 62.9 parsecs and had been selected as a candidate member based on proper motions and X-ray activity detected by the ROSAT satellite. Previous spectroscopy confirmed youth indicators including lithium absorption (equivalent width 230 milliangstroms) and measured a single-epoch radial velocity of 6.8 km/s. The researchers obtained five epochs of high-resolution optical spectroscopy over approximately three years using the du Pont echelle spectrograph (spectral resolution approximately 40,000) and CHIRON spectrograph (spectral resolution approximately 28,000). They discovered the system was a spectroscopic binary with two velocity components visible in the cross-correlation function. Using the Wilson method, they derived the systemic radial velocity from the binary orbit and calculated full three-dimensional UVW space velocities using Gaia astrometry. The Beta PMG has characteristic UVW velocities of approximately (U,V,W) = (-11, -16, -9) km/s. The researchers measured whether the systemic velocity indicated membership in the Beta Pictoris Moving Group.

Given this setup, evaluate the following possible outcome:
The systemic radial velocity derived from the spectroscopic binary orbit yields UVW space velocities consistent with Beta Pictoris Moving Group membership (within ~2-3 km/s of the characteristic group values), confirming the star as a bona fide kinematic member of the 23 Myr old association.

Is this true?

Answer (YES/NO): NO